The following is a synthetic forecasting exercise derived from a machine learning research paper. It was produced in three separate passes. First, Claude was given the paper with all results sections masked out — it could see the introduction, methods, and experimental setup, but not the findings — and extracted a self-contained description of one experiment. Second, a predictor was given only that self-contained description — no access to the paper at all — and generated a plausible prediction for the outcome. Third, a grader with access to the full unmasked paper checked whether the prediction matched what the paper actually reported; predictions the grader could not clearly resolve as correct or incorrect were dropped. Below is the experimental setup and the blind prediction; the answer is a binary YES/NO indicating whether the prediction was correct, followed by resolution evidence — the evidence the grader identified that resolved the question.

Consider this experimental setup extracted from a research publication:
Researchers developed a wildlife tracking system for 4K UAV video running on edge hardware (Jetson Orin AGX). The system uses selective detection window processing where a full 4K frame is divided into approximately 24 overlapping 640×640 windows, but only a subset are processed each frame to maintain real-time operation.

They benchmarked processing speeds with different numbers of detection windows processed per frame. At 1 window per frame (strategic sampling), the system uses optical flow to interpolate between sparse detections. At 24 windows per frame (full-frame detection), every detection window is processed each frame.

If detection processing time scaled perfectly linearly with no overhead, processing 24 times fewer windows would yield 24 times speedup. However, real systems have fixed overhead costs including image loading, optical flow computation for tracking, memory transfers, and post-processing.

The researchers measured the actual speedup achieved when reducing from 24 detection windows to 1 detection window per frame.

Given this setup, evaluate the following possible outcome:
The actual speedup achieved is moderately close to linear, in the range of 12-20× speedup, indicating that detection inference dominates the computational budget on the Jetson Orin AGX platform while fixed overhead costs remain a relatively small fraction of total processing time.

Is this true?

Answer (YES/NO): NO